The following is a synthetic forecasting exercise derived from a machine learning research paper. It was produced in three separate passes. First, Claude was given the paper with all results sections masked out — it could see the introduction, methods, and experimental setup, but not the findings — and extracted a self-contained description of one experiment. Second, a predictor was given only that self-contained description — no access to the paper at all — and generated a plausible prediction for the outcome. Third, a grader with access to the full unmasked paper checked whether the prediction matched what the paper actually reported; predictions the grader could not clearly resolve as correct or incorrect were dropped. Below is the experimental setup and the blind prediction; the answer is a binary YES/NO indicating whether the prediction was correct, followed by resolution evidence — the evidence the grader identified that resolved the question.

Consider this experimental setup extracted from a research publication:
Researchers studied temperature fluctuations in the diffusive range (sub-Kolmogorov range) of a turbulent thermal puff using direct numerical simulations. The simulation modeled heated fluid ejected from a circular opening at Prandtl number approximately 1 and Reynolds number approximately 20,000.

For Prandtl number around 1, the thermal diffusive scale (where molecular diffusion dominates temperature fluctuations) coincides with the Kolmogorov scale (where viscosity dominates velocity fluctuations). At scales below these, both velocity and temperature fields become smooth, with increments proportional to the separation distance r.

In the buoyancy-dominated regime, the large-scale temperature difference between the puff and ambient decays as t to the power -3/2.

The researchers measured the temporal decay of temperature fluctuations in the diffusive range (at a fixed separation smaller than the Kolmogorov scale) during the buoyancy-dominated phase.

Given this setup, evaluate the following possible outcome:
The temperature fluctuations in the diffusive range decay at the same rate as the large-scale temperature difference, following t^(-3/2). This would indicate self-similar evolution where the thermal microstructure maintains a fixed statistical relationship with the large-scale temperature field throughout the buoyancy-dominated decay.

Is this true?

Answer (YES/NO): NO